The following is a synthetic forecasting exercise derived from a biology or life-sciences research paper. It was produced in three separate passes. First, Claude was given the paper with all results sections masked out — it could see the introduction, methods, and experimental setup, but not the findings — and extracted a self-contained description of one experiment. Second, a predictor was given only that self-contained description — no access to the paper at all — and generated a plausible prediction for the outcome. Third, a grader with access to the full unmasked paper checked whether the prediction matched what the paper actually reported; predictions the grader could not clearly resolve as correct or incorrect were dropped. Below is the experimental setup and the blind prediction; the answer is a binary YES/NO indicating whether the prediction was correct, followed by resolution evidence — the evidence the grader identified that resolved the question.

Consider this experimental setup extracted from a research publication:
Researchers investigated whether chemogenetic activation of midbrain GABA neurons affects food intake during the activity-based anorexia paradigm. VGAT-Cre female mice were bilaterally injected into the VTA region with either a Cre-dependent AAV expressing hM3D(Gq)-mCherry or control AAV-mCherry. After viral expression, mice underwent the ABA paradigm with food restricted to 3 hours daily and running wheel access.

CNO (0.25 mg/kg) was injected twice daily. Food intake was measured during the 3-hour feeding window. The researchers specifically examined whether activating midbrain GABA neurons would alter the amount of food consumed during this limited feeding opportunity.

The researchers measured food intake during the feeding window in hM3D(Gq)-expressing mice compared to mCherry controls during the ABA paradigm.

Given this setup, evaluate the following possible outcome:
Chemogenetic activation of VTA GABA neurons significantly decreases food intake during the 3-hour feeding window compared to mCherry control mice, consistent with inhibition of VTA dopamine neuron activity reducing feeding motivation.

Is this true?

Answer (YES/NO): NO